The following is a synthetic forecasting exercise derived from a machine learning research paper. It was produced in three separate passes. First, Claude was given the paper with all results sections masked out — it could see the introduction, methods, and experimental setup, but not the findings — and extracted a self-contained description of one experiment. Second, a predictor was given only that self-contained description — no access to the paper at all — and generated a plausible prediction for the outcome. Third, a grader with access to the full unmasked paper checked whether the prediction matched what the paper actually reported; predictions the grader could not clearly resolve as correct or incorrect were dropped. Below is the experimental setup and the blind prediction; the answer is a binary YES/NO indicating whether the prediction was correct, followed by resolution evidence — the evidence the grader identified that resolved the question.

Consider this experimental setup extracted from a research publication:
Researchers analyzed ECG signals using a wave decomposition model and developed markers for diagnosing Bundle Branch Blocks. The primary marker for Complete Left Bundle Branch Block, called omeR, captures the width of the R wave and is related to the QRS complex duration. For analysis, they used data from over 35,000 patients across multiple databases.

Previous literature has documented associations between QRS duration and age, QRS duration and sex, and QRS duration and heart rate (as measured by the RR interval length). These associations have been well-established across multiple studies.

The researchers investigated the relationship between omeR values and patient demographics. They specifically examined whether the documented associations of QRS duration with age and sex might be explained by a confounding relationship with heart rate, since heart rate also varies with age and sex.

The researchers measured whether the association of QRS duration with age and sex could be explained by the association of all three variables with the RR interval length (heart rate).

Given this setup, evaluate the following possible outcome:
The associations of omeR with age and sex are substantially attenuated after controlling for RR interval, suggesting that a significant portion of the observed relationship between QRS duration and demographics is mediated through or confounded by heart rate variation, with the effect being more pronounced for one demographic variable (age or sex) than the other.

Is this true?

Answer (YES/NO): NO